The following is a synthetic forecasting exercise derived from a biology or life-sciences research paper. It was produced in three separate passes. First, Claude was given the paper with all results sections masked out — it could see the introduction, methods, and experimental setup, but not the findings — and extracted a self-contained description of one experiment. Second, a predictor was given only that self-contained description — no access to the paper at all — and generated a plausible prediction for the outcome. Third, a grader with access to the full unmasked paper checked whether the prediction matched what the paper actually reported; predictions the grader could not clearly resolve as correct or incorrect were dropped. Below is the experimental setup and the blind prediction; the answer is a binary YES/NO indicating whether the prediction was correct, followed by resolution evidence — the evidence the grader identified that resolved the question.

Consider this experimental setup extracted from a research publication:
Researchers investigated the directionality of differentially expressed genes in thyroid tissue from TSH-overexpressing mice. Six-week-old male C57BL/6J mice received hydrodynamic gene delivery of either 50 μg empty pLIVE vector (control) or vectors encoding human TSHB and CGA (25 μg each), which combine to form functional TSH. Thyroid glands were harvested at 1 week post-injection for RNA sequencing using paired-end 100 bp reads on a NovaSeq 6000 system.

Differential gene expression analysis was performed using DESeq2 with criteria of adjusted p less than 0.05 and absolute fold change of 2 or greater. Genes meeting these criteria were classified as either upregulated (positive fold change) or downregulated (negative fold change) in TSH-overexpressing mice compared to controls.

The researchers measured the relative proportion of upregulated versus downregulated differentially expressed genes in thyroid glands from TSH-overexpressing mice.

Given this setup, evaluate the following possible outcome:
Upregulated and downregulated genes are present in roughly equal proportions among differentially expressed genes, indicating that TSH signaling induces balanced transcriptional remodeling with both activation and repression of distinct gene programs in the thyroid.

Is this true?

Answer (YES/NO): NO